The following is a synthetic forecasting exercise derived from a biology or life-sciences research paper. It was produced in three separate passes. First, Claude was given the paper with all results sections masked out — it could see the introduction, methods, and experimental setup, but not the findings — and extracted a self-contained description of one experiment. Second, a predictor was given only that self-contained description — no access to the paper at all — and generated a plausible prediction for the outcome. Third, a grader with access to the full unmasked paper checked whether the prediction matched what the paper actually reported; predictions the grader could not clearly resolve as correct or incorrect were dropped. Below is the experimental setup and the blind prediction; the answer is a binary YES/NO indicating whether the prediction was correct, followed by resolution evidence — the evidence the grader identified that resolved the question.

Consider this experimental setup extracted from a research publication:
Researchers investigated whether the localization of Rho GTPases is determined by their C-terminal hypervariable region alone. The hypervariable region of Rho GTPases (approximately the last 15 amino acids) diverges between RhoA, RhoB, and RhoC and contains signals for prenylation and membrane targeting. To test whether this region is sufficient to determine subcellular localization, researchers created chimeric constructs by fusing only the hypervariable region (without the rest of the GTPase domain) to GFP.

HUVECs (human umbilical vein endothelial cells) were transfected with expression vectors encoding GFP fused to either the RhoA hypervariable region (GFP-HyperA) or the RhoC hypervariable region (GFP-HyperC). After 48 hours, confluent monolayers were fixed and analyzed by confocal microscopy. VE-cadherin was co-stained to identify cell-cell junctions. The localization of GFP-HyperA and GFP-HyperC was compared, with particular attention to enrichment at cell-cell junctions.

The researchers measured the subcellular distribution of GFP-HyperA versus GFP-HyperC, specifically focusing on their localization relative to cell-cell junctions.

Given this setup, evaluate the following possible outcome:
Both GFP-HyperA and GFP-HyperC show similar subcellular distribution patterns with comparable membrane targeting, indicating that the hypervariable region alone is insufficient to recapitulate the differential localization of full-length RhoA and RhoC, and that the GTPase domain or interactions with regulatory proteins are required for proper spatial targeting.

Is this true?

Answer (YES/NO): NO